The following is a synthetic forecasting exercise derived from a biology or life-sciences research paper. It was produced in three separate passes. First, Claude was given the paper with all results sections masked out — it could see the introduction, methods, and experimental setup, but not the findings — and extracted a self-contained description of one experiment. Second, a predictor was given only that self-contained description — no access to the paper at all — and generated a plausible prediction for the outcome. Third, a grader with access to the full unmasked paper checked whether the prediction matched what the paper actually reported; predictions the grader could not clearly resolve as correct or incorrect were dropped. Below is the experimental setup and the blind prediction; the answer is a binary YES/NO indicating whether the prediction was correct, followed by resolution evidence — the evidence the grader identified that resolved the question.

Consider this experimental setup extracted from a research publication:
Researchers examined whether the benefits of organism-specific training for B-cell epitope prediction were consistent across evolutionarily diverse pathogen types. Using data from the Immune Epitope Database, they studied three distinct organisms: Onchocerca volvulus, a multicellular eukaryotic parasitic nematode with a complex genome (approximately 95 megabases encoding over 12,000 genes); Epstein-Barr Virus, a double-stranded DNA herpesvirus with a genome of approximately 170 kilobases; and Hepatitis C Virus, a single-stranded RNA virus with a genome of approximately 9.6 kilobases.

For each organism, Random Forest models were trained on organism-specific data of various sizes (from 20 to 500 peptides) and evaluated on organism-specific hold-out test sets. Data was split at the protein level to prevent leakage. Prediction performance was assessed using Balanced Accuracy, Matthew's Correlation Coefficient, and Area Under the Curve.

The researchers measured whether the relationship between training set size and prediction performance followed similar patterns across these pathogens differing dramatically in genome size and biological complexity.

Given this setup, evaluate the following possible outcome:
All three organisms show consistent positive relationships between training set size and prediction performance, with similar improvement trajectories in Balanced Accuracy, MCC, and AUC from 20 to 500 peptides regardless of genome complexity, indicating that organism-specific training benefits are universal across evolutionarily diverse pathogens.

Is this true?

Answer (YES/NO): YES